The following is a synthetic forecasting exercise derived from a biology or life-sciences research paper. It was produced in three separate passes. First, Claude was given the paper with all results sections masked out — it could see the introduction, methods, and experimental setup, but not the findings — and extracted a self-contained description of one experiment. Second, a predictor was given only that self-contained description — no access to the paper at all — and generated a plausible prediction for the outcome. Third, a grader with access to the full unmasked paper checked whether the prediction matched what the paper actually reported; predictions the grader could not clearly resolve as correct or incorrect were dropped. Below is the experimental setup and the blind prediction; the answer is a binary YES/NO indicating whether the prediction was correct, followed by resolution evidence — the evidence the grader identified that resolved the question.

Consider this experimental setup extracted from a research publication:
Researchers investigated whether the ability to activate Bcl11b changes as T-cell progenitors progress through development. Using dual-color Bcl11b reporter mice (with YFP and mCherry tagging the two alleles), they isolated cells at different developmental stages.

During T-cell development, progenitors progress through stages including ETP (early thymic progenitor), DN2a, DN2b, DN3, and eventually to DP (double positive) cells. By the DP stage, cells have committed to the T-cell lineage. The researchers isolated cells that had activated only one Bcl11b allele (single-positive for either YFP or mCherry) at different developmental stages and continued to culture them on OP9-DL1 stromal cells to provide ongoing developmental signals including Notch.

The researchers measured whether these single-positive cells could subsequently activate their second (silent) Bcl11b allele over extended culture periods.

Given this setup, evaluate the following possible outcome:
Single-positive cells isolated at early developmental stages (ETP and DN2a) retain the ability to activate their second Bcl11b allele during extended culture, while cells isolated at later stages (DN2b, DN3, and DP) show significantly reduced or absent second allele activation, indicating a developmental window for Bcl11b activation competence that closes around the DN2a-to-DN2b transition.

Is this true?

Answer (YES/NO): NO